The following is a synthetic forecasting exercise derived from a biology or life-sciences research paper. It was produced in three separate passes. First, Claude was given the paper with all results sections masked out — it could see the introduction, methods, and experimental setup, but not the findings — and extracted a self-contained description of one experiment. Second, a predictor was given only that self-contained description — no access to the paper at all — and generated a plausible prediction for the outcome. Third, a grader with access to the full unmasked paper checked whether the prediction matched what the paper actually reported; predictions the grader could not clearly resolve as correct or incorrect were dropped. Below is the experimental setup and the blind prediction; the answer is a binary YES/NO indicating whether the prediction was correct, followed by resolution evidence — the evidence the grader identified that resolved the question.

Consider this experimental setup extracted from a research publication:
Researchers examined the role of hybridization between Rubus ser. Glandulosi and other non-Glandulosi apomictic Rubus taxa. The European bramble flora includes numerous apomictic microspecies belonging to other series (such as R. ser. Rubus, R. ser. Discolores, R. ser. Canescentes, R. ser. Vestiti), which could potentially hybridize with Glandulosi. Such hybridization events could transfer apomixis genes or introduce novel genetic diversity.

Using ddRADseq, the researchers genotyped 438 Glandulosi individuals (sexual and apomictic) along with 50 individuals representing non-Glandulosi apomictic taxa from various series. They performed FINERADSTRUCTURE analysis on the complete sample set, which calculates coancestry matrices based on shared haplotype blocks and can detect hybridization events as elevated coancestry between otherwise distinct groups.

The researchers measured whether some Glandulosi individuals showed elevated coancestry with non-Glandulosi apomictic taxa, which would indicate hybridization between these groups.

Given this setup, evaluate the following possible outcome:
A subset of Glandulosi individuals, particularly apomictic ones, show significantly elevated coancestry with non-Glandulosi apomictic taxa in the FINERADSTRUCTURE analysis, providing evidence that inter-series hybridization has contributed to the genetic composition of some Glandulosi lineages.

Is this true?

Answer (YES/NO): YES